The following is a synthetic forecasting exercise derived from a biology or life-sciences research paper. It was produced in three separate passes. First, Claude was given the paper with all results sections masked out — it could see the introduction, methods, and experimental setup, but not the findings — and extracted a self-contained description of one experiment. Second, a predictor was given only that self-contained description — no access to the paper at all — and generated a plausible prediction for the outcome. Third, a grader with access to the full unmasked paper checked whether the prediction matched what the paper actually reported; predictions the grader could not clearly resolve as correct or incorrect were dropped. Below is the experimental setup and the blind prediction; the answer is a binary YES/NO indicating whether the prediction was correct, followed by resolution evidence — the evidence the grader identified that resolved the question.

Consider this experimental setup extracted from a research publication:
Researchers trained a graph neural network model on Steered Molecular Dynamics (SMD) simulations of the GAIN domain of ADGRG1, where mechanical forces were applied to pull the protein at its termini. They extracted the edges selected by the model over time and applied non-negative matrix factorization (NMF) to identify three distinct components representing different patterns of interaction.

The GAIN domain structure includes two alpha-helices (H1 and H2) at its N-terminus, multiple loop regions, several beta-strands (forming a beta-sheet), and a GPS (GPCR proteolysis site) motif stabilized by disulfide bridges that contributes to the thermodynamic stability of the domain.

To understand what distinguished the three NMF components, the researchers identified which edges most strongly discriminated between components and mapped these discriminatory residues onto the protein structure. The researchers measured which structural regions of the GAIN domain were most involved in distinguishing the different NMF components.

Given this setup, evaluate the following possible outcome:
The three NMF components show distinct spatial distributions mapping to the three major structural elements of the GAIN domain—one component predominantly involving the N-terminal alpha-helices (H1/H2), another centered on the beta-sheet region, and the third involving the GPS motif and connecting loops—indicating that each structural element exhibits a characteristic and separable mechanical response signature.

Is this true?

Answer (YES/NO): NO